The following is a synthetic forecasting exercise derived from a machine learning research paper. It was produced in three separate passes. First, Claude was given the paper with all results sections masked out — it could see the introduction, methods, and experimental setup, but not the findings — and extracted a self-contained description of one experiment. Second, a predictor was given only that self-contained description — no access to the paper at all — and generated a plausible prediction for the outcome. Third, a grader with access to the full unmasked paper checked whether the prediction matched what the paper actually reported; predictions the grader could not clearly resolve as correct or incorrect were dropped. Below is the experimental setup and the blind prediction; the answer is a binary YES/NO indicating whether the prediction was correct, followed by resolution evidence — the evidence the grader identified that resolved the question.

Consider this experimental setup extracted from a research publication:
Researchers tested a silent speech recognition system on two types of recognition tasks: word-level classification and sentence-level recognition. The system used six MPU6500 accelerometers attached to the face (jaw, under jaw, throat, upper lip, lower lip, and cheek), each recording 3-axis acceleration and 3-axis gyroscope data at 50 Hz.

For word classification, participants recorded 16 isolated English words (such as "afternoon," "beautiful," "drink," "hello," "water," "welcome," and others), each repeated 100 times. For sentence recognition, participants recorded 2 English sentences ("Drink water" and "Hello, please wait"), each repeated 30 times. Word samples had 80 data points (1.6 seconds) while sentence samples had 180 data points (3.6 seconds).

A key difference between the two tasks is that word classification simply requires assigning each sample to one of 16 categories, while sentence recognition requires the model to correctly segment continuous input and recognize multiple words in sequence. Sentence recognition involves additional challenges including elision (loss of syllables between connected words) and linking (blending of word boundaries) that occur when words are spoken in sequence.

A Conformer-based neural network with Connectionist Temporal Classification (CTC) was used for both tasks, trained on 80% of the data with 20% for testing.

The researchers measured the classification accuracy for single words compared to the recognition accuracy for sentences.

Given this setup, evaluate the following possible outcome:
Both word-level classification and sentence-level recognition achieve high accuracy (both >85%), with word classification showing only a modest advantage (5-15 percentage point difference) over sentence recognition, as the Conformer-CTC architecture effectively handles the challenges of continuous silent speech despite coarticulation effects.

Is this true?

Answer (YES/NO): NO